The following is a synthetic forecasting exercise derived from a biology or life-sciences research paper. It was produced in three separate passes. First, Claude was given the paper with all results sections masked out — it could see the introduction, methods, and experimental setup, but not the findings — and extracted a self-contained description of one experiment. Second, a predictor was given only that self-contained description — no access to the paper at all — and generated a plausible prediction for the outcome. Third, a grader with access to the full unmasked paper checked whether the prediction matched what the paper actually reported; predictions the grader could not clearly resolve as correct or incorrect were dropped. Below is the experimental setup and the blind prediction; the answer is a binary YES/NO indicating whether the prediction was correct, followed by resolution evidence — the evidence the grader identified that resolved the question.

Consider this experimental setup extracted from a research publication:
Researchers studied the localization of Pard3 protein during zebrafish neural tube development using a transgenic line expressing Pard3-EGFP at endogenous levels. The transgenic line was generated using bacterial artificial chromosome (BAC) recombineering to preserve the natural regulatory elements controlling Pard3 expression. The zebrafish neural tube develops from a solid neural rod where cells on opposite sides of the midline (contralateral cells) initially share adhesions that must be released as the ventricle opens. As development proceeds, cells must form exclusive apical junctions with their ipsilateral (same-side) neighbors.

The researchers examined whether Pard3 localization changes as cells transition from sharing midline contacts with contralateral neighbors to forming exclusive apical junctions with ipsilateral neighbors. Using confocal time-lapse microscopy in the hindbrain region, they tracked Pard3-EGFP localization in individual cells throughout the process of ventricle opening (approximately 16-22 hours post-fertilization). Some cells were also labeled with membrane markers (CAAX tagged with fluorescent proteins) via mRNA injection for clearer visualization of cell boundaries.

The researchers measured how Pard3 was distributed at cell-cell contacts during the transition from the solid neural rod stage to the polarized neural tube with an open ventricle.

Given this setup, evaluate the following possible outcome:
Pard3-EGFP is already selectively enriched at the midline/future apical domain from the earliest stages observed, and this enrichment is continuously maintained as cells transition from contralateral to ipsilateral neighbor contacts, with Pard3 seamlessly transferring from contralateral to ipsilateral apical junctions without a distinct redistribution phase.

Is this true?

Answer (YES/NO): NO